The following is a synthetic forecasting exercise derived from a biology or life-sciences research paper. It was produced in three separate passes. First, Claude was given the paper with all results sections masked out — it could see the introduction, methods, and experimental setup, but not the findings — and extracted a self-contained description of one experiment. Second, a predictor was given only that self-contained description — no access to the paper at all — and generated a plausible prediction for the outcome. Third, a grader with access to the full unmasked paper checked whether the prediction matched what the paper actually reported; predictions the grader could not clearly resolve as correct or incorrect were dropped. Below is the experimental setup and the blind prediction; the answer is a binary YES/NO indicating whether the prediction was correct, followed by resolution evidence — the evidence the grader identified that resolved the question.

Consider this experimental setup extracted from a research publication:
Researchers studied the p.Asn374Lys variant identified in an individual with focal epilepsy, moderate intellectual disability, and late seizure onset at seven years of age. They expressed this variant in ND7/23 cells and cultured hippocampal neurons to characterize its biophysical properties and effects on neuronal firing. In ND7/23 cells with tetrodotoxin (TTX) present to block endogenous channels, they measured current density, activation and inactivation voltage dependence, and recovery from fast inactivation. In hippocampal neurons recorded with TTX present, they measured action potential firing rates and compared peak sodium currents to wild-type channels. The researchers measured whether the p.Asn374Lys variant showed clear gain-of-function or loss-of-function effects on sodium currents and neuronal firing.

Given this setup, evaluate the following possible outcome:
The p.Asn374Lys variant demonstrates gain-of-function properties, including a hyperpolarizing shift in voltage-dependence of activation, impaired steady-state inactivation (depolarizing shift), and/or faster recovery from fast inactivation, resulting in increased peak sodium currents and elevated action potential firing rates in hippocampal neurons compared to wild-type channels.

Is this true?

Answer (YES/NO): NO